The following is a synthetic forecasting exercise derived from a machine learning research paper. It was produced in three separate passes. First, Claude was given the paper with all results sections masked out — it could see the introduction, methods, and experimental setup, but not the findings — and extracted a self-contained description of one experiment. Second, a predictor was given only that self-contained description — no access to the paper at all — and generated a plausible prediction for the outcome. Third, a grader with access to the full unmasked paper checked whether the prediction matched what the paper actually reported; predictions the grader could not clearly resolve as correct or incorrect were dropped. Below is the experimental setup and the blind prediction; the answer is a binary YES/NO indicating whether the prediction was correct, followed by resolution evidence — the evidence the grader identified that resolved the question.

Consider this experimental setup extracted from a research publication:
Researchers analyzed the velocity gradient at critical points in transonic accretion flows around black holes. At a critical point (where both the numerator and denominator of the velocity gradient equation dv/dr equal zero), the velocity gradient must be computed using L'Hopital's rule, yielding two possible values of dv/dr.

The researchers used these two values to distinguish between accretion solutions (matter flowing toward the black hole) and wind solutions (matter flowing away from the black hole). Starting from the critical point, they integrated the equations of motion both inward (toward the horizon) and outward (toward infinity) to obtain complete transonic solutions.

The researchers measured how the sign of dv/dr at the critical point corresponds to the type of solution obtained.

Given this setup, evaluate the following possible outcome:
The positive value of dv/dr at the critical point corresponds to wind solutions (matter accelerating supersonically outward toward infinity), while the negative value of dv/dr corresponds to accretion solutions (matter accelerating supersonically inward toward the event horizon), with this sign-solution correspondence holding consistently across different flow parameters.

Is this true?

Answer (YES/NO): YES